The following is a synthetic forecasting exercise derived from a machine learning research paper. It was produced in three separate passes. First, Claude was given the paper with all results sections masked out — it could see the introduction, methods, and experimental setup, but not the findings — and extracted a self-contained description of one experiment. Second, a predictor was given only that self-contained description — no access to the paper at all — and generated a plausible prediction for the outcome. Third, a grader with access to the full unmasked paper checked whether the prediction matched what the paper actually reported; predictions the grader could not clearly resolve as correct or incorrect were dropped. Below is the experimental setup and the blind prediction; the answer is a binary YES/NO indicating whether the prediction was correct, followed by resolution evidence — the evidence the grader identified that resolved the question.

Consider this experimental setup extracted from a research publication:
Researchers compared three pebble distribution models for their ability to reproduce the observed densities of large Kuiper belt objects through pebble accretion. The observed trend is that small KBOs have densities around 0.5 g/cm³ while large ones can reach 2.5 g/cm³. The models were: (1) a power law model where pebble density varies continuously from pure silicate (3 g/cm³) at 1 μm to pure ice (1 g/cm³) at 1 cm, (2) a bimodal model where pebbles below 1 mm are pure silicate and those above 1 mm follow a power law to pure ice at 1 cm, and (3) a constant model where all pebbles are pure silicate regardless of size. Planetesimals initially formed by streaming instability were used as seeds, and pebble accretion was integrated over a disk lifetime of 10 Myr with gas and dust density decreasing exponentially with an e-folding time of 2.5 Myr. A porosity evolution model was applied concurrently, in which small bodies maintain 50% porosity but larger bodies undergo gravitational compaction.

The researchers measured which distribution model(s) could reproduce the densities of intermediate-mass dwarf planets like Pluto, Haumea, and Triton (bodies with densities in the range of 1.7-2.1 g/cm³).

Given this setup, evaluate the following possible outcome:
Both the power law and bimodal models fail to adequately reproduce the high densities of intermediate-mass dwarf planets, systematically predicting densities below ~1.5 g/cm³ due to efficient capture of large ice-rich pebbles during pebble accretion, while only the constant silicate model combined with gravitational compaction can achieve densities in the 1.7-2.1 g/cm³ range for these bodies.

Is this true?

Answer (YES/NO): NO